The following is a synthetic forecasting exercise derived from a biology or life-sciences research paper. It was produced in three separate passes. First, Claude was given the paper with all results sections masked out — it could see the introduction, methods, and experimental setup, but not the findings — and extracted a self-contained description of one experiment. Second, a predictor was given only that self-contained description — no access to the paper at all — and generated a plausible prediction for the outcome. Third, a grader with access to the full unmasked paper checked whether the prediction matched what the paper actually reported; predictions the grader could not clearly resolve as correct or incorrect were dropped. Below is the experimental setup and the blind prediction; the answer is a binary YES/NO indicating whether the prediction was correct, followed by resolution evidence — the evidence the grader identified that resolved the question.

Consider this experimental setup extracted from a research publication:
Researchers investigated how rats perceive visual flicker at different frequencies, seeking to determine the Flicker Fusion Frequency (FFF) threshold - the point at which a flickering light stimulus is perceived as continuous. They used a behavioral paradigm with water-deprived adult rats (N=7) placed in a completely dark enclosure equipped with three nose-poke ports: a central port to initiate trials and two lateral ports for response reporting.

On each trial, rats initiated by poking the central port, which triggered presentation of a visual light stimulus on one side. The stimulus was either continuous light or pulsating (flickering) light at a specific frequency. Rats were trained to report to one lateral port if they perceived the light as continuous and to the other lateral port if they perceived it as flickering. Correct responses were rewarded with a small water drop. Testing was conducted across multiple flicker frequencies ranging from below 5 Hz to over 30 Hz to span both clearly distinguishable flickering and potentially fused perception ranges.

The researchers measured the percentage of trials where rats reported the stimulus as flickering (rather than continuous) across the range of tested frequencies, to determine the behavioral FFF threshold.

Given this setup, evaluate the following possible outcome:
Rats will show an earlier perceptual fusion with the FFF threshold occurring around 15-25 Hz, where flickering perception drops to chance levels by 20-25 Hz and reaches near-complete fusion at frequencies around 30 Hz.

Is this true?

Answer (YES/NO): YES